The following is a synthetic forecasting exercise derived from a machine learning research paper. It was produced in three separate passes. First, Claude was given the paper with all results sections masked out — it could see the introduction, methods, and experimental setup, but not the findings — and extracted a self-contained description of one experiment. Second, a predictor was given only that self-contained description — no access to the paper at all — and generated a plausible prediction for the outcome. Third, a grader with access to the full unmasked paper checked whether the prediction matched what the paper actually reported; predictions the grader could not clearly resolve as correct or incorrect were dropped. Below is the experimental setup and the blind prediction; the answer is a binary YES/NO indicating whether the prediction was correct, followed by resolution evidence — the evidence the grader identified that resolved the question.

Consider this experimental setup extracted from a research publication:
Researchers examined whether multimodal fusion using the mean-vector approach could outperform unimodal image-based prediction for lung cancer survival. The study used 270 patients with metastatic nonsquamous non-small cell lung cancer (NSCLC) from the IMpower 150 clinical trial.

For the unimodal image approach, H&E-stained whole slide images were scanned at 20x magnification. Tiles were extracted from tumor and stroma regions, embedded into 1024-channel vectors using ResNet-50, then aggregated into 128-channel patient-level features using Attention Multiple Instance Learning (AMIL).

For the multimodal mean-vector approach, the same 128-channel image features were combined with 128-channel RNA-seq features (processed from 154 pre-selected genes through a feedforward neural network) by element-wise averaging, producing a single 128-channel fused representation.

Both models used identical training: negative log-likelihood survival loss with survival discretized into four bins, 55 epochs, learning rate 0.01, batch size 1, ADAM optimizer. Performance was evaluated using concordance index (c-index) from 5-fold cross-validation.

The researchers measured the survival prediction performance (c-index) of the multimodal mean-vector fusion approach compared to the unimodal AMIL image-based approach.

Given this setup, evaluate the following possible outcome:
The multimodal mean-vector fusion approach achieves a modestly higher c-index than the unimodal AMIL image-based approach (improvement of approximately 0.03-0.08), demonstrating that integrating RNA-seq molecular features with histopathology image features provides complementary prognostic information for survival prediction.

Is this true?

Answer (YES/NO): NO